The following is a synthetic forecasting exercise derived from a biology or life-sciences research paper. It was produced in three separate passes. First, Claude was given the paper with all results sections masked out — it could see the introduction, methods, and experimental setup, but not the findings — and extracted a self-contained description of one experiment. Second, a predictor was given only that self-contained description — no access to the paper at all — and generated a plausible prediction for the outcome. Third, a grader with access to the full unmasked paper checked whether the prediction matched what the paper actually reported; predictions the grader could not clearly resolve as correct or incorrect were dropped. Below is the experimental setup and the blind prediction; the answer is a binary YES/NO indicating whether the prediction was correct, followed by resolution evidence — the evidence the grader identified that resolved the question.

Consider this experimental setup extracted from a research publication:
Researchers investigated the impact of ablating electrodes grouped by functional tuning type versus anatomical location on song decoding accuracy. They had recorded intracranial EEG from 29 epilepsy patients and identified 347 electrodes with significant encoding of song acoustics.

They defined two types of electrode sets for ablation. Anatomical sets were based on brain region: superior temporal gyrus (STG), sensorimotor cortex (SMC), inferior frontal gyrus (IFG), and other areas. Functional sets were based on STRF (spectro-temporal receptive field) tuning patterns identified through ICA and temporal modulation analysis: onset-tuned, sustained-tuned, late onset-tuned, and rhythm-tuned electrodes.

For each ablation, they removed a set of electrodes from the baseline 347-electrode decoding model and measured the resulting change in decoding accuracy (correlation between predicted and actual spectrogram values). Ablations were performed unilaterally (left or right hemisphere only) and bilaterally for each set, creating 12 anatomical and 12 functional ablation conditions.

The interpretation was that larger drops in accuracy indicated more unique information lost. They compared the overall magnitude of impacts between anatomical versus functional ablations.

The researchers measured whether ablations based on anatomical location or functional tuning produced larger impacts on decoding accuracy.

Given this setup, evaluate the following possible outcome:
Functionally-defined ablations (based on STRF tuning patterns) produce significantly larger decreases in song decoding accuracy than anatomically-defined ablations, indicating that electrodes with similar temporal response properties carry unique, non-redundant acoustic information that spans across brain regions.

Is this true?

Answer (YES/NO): NO